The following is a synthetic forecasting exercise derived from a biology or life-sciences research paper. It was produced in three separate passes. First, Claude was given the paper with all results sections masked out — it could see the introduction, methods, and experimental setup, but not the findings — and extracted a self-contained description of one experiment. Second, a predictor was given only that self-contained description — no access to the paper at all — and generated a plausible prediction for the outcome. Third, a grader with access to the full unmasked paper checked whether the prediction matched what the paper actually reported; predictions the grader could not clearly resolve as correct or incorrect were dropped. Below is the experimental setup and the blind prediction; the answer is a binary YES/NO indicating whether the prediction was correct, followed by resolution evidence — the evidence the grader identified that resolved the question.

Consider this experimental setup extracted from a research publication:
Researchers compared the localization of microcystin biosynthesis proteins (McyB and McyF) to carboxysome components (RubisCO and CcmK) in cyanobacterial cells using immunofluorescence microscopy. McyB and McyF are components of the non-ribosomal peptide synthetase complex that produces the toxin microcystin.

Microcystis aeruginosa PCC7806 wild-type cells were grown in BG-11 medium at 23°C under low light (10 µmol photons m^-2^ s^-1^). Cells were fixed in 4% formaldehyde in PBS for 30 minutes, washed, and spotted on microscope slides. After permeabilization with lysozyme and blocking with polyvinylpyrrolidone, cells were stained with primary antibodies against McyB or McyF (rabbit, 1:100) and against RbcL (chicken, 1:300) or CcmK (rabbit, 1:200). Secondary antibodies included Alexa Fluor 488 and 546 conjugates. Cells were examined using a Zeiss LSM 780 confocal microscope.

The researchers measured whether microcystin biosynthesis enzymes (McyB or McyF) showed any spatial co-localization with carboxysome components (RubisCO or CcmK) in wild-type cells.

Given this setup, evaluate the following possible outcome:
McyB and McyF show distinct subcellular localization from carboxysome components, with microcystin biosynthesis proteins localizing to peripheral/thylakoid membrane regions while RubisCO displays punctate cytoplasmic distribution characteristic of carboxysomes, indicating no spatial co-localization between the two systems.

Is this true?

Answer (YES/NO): NO